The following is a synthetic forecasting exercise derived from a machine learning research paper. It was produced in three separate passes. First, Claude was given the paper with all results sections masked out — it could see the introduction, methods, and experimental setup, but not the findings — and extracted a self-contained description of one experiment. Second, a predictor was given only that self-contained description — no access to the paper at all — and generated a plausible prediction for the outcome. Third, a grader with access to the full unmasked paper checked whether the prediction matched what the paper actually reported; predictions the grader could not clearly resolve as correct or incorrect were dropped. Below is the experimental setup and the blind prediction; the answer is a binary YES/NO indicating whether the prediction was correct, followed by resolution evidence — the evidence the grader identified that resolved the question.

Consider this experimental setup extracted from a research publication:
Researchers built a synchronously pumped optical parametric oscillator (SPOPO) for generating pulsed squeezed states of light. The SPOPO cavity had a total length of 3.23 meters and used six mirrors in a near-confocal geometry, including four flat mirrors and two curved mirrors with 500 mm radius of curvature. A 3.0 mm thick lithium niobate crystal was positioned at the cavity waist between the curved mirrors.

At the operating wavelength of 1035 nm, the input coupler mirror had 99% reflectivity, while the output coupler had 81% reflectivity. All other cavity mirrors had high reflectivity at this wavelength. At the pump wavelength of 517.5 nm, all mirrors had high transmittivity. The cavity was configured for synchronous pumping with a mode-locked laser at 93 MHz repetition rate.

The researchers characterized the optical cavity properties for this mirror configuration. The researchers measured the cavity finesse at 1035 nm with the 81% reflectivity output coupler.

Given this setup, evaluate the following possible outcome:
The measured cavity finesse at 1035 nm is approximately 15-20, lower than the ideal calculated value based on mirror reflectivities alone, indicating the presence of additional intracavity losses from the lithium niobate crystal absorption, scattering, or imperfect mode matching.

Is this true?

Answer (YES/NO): NO